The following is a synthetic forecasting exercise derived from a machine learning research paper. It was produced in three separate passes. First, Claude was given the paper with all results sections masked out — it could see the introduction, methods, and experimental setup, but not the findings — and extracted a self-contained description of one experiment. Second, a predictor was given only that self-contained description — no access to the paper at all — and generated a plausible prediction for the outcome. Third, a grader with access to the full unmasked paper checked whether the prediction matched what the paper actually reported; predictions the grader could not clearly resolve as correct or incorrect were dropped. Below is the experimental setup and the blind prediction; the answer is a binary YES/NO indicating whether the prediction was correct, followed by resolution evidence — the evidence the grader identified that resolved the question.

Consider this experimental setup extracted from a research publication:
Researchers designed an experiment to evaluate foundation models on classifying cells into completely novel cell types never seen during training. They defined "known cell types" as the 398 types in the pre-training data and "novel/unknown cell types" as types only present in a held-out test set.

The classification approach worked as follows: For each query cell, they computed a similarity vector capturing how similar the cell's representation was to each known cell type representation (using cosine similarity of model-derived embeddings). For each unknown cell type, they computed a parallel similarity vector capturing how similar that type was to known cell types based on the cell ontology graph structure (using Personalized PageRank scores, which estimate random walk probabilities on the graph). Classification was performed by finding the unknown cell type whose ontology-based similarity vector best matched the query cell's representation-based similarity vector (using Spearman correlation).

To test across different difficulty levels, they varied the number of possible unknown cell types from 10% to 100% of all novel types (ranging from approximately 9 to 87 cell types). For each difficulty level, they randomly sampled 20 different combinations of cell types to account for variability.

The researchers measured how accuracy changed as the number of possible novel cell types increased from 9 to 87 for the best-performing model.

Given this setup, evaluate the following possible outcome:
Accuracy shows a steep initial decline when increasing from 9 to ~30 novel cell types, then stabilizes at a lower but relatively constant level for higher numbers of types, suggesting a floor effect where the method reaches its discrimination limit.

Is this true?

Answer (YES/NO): NO